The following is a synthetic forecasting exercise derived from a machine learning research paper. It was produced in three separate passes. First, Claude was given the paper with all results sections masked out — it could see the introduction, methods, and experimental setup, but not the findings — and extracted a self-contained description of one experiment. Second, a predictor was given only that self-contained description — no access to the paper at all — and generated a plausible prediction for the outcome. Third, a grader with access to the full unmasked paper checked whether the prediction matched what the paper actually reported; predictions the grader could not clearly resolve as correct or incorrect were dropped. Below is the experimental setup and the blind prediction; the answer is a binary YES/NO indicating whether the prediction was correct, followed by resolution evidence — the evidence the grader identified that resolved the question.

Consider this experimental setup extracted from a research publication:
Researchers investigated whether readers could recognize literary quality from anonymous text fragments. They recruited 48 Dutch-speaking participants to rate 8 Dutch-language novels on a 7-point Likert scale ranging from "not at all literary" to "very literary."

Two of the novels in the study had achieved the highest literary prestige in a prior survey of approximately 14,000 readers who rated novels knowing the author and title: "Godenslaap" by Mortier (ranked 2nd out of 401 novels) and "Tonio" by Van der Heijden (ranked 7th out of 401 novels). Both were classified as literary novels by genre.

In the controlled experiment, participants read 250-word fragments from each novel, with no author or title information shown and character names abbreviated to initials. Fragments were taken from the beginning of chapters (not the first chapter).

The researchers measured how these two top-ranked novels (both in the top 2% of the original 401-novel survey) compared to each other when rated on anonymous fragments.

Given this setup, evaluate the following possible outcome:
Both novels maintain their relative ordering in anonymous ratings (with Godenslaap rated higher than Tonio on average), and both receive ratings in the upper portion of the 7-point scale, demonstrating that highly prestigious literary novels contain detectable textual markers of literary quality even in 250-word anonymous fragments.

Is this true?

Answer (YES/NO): NO